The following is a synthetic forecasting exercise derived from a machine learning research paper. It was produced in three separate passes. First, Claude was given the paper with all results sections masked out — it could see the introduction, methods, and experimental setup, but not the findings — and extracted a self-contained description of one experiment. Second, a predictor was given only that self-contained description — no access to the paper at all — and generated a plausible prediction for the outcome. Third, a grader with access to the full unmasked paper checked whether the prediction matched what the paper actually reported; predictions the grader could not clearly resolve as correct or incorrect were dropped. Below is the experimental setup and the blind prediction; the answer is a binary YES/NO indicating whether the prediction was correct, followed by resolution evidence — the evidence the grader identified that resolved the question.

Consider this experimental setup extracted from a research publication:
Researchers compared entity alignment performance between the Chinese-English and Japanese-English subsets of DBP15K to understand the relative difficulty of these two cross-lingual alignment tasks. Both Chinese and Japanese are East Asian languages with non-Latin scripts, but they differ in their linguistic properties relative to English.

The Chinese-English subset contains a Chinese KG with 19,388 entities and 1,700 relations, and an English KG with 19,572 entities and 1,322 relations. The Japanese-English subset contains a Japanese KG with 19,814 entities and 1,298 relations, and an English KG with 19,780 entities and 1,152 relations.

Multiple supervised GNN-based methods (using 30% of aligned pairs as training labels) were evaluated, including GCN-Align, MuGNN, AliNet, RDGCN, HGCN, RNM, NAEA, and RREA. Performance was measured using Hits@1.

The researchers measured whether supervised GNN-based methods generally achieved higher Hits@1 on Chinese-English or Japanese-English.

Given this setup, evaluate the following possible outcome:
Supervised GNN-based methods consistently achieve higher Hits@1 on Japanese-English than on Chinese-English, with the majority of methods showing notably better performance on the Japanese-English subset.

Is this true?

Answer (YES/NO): YES